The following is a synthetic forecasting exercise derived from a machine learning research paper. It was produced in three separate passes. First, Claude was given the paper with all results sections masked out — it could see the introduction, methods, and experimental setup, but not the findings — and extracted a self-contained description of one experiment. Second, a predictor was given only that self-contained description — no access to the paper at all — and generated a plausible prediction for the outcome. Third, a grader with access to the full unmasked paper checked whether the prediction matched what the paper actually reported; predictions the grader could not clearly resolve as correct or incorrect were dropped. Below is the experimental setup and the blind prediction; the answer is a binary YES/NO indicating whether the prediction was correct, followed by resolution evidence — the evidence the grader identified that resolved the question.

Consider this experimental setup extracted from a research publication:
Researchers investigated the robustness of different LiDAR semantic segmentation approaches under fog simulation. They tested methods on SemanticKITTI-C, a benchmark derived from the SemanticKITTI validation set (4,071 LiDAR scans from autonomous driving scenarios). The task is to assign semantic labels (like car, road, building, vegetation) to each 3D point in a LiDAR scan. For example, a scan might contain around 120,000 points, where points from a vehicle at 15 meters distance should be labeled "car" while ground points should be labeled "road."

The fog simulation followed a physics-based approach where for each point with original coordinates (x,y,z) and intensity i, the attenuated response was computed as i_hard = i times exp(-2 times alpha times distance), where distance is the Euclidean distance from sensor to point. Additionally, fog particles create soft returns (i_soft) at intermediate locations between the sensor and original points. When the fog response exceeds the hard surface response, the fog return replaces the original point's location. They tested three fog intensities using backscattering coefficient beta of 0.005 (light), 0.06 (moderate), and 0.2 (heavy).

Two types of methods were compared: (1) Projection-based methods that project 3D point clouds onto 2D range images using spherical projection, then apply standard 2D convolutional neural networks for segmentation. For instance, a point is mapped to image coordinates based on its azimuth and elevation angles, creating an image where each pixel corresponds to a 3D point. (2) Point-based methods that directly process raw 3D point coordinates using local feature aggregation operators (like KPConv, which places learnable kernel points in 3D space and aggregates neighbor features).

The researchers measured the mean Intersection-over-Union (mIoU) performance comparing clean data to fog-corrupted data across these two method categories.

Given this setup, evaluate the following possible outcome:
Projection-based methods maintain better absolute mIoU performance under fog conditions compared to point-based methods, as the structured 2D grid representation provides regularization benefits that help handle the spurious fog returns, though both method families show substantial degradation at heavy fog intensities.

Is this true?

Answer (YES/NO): NO